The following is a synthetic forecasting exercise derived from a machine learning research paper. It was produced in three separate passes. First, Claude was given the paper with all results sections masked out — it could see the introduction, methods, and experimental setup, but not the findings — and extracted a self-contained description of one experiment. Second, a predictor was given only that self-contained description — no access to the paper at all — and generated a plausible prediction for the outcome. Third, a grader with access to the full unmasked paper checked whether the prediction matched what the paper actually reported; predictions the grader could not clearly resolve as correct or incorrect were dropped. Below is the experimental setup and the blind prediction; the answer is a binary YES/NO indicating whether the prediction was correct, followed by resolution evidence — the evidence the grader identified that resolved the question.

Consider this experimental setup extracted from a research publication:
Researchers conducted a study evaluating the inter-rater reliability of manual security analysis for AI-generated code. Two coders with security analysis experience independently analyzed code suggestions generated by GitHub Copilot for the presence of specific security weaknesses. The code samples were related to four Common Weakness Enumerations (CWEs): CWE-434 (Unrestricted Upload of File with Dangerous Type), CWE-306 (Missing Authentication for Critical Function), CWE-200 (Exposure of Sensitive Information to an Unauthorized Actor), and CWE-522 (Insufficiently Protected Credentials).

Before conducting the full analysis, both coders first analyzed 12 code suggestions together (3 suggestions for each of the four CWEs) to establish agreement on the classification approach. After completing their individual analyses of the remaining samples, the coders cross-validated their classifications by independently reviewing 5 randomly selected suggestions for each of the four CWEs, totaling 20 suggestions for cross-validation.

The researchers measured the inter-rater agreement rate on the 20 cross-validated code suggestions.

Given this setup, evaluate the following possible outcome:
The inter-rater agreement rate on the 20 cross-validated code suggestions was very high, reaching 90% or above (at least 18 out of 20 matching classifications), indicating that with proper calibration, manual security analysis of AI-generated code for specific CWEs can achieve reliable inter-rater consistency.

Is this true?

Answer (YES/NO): YES